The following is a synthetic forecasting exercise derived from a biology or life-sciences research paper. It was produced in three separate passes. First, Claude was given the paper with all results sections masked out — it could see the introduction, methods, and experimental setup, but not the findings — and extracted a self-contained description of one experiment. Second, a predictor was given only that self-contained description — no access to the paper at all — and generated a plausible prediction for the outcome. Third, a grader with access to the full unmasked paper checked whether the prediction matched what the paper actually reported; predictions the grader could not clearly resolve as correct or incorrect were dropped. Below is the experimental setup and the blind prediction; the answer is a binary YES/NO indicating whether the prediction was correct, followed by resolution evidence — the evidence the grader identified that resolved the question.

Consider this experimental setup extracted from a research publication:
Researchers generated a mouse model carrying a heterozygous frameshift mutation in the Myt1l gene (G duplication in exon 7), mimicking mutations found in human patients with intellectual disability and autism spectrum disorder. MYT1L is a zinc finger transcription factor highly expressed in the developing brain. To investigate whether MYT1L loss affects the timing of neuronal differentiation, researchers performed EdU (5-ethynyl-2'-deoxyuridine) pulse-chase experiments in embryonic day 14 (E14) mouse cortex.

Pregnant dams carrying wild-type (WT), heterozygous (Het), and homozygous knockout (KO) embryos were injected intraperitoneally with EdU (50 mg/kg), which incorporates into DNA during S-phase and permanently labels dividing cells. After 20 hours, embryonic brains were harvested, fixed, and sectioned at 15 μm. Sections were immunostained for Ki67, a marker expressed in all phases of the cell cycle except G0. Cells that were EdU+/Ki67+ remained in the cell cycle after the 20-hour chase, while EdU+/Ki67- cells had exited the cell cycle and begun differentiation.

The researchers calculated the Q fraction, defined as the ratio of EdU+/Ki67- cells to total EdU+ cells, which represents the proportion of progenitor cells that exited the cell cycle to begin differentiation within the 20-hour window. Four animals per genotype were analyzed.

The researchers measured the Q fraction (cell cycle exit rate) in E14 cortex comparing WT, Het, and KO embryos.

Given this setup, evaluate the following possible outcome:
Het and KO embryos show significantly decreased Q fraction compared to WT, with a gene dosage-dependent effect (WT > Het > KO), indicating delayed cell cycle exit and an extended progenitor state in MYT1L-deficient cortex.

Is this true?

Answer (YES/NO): NO